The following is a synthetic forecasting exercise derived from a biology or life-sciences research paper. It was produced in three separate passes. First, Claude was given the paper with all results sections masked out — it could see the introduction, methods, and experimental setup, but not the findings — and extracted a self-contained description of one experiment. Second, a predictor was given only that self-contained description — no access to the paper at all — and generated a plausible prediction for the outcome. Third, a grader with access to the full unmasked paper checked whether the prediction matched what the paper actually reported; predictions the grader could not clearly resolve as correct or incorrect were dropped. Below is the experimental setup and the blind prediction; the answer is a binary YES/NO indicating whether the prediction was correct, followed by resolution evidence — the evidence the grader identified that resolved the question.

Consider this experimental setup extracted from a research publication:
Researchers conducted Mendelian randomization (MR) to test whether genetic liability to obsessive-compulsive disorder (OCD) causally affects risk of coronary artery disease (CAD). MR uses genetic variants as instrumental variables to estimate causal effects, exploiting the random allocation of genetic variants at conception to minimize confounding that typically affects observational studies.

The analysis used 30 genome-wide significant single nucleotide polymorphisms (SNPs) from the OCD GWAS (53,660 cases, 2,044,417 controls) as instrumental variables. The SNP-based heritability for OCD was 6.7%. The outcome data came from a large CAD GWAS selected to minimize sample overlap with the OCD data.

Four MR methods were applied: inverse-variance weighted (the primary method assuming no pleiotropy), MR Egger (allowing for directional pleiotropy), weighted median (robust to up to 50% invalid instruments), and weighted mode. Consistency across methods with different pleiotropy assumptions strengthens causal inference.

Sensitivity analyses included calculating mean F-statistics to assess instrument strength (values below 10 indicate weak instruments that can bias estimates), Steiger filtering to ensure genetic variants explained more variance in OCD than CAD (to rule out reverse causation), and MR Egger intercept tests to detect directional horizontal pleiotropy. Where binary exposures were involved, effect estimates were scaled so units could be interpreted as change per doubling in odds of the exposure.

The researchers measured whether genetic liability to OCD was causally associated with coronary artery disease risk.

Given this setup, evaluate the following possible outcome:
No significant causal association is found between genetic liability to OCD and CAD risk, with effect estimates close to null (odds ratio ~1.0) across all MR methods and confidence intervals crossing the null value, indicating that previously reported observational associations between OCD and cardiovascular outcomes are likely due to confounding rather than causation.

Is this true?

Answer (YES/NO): NO